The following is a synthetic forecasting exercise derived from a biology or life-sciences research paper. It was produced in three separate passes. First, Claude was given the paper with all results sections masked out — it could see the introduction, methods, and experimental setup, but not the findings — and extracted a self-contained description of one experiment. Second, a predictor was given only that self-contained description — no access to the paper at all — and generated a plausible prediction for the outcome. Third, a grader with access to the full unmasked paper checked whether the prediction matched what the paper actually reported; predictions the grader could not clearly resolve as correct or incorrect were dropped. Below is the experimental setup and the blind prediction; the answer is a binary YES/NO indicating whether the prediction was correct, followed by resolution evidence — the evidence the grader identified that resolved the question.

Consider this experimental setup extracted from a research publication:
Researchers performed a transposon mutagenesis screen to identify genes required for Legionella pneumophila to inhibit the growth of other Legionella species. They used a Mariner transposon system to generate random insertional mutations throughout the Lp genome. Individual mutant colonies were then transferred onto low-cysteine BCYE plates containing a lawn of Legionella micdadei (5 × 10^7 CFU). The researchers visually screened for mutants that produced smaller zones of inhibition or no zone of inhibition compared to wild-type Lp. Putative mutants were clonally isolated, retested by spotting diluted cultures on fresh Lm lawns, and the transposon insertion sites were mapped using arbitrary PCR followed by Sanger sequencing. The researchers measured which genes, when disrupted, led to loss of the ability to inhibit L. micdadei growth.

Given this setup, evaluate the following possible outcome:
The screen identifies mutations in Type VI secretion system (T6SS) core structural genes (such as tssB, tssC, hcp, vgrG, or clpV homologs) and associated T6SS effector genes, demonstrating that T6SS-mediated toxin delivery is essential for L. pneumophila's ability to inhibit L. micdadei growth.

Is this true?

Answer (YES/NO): NO